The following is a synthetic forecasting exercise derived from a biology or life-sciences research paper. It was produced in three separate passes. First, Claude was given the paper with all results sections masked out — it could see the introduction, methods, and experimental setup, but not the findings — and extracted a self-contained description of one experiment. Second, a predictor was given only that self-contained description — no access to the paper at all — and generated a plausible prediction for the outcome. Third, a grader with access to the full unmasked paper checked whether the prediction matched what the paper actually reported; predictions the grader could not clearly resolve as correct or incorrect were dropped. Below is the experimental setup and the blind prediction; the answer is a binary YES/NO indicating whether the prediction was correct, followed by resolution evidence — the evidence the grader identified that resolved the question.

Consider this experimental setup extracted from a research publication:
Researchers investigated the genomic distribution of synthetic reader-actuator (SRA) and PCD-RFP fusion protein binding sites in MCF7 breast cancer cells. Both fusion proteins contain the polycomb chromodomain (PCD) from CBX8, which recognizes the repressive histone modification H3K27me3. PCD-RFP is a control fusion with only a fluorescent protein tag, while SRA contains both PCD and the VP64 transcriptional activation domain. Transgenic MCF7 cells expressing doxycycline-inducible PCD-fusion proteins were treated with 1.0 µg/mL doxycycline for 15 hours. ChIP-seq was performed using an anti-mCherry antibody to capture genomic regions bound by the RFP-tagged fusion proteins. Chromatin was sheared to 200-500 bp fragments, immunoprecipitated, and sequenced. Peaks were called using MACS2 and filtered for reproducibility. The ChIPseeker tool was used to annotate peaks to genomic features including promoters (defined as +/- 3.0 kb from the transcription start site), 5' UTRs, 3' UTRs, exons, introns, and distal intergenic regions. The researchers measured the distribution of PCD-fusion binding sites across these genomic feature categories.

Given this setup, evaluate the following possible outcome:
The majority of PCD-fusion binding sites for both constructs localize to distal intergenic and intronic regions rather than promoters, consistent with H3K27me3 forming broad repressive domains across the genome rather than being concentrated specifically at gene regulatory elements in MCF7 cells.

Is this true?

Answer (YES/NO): YES